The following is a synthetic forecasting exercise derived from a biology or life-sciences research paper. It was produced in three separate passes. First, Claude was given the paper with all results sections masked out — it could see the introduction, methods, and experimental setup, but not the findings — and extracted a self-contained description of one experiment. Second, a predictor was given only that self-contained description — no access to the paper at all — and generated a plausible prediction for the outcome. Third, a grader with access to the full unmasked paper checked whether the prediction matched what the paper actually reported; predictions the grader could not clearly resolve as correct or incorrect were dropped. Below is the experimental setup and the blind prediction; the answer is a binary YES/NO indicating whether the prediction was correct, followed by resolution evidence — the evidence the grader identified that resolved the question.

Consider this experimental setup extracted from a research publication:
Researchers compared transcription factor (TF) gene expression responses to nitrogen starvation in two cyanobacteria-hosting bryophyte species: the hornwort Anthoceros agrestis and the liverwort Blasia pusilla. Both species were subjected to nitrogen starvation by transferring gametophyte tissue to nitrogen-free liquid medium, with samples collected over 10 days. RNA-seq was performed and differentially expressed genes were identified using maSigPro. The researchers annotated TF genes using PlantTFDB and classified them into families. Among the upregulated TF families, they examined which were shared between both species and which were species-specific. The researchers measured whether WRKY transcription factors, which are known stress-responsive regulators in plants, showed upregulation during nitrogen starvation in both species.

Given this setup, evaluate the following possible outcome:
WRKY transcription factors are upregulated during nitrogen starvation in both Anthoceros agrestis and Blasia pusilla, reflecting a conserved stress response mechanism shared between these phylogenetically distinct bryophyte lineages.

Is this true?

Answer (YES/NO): NO